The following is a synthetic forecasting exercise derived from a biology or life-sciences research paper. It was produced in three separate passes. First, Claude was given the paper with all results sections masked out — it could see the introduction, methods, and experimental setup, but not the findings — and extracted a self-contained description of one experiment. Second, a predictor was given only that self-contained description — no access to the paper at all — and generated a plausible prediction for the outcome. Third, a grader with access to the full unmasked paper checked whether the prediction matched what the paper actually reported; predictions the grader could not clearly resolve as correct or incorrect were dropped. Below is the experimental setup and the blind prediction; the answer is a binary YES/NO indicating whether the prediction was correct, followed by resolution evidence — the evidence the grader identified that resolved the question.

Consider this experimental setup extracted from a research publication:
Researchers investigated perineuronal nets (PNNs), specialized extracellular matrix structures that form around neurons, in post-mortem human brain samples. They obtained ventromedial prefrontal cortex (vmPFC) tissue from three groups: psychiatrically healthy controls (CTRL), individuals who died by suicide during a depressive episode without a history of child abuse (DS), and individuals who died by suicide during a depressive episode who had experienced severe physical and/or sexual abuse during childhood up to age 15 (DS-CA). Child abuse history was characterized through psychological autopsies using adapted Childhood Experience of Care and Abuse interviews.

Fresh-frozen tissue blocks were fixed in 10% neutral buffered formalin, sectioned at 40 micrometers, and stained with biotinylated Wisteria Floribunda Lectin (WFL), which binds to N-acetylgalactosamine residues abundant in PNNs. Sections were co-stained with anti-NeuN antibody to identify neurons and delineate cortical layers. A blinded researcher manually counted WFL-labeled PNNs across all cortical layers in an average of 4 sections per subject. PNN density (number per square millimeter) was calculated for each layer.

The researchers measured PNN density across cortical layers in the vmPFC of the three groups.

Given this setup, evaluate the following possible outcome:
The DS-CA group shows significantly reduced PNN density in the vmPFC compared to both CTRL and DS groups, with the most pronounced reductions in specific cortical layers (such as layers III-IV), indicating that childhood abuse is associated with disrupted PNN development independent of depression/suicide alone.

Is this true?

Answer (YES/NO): NO